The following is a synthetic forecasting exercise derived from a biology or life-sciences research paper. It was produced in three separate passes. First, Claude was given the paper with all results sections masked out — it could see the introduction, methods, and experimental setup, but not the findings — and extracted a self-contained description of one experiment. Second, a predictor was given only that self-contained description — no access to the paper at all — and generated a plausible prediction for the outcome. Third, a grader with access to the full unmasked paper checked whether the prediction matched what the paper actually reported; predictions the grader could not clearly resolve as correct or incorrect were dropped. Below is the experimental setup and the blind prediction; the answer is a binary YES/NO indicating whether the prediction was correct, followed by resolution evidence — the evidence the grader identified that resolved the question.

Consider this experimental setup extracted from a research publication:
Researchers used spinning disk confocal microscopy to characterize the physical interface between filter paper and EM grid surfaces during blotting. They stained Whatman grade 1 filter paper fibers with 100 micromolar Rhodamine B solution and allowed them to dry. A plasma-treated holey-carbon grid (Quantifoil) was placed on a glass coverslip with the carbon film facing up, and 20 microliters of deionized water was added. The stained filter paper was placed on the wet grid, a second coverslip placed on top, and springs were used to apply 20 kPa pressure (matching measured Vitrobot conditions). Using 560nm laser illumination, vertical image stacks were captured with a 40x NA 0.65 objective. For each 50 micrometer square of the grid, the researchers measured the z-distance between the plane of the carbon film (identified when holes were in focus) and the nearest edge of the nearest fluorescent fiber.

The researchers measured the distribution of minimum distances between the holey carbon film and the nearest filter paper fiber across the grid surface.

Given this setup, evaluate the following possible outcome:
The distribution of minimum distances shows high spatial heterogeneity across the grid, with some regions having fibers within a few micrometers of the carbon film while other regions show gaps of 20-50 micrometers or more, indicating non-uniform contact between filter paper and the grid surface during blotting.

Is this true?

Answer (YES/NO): NO